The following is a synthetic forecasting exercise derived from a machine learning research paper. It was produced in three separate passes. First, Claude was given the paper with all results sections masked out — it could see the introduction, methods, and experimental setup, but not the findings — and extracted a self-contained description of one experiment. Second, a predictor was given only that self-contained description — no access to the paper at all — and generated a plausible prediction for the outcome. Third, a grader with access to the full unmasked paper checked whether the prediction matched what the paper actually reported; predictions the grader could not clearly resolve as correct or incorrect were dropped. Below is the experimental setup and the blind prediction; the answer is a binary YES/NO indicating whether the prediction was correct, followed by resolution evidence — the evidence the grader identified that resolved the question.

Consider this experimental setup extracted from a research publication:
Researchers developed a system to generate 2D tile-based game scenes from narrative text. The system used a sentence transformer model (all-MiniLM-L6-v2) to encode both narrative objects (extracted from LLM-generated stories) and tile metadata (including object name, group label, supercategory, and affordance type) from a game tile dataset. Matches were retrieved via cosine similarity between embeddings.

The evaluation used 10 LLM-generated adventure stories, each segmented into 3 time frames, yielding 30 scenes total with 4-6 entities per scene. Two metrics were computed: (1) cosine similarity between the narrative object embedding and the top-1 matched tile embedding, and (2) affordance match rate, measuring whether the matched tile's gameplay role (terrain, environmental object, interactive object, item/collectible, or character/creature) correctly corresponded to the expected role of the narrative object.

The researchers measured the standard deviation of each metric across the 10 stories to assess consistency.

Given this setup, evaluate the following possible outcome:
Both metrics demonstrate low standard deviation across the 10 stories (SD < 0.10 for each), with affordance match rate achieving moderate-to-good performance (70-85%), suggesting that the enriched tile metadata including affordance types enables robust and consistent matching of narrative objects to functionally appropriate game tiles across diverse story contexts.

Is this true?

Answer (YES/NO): NO